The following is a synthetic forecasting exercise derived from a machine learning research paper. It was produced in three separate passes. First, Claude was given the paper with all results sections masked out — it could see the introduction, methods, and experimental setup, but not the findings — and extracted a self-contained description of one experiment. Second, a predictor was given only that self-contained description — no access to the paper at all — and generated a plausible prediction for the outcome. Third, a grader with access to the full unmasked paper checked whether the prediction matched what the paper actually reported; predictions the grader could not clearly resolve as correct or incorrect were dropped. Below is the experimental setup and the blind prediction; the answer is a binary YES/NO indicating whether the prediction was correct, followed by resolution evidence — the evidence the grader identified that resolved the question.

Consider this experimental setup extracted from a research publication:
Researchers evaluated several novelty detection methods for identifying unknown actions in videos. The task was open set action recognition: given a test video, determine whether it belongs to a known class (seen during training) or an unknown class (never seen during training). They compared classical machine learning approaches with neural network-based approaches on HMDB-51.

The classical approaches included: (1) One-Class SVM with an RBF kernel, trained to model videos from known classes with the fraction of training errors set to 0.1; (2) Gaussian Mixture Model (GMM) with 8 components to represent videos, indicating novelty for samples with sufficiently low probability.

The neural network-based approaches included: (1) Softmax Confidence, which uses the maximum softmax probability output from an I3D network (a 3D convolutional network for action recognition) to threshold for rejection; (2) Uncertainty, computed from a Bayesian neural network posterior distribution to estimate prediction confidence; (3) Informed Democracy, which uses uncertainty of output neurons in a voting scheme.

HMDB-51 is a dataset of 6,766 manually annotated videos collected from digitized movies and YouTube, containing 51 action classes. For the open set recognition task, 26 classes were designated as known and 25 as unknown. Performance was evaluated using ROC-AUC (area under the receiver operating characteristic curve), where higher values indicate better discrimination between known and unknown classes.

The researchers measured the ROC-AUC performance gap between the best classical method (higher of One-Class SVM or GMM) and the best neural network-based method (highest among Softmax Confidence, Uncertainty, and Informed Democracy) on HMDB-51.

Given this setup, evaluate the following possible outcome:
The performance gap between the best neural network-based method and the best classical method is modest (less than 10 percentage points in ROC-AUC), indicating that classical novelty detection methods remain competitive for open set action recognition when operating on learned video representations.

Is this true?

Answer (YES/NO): NO